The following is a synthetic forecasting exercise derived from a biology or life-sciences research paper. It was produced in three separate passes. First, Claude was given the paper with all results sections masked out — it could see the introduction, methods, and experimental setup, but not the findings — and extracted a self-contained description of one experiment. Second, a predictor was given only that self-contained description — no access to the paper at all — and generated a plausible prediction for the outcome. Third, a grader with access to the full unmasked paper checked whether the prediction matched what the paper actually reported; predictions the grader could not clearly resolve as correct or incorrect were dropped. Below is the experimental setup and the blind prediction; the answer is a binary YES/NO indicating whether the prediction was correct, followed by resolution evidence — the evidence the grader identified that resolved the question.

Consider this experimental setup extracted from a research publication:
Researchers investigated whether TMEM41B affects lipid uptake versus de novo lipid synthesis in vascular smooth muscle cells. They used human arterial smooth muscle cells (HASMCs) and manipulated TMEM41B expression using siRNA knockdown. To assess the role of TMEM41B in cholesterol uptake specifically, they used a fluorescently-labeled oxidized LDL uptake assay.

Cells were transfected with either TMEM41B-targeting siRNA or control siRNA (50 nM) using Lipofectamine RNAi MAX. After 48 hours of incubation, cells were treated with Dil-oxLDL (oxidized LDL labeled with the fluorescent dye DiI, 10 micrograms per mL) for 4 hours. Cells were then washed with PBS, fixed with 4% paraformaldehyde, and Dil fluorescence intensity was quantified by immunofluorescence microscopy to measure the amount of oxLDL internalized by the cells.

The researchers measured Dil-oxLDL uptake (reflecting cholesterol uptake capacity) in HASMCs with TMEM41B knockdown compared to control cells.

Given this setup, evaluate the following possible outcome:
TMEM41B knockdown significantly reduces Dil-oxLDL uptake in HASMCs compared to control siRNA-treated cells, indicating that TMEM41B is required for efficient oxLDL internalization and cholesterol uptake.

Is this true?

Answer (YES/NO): NO